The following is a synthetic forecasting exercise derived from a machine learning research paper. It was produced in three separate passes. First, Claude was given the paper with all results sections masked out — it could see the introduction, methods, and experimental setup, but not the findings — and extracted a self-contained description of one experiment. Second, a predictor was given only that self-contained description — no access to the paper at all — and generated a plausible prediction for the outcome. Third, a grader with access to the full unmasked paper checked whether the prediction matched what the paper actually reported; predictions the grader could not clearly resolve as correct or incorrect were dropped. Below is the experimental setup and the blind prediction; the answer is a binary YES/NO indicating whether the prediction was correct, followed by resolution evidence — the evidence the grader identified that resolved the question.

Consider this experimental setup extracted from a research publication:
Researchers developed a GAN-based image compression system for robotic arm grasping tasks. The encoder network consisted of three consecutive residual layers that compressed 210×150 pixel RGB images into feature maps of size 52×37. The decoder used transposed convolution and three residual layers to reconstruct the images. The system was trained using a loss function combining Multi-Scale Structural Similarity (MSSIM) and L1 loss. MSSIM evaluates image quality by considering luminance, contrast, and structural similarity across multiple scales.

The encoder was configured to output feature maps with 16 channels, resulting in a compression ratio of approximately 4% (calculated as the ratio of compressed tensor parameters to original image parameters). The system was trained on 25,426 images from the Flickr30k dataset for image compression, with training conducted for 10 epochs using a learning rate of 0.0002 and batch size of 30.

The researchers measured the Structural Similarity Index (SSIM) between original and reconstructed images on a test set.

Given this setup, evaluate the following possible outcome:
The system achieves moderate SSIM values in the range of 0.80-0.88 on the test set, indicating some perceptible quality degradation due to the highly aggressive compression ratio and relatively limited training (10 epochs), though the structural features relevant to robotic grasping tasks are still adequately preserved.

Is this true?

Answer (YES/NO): NO